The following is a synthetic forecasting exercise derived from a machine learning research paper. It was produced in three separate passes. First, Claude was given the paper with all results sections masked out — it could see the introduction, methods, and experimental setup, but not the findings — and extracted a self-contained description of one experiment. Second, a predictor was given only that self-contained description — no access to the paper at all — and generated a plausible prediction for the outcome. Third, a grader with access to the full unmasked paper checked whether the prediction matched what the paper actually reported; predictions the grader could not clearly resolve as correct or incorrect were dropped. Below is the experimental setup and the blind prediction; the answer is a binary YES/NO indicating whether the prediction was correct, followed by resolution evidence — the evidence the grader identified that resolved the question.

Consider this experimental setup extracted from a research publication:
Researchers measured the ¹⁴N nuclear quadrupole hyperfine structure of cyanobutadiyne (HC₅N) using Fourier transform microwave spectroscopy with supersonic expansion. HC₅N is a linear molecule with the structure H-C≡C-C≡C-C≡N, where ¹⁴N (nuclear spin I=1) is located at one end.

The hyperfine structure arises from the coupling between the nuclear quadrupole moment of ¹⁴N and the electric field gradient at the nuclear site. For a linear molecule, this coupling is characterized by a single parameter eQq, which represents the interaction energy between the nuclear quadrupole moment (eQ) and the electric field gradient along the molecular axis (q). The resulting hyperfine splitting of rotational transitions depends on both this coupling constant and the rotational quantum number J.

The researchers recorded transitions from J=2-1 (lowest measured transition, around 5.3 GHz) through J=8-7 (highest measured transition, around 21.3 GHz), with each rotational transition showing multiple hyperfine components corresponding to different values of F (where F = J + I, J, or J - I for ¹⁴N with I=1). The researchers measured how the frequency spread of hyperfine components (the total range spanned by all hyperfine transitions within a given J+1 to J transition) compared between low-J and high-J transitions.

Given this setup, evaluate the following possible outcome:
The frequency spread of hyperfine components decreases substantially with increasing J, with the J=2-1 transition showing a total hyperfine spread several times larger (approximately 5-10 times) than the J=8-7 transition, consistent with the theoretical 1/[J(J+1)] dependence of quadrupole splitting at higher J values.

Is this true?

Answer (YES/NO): NO